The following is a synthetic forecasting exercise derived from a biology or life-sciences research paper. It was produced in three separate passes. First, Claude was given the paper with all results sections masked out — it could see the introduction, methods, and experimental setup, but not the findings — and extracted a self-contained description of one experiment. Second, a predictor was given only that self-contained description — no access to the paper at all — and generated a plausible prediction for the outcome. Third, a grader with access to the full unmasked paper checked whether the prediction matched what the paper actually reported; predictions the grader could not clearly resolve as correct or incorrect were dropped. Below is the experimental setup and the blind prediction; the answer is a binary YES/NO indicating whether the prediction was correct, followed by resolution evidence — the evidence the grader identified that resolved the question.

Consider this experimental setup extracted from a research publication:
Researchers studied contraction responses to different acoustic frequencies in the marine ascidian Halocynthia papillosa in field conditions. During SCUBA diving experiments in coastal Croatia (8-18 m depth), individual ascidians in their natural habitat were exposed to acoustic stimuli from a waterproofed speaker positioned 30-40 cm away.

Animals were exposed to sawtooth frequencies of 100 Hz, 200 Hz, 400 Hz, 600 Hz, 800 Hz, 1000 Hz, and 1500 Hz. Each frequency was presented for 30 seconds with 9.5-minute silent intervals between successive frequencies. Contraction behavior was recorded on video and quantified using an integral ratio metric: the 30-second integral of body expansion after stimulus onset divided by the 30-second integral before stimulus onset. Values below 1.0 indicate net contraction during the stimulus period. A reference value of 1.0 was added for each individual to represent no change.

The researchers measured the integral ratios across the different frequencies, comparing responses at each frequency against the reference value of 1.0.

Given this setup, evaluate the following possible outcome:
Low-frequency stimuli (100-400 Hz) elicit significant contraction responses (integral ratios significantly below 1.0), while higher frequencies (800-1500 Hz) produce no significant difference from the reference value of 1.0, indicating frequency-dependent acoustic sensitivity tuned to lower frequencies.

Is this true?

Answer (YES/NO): NO